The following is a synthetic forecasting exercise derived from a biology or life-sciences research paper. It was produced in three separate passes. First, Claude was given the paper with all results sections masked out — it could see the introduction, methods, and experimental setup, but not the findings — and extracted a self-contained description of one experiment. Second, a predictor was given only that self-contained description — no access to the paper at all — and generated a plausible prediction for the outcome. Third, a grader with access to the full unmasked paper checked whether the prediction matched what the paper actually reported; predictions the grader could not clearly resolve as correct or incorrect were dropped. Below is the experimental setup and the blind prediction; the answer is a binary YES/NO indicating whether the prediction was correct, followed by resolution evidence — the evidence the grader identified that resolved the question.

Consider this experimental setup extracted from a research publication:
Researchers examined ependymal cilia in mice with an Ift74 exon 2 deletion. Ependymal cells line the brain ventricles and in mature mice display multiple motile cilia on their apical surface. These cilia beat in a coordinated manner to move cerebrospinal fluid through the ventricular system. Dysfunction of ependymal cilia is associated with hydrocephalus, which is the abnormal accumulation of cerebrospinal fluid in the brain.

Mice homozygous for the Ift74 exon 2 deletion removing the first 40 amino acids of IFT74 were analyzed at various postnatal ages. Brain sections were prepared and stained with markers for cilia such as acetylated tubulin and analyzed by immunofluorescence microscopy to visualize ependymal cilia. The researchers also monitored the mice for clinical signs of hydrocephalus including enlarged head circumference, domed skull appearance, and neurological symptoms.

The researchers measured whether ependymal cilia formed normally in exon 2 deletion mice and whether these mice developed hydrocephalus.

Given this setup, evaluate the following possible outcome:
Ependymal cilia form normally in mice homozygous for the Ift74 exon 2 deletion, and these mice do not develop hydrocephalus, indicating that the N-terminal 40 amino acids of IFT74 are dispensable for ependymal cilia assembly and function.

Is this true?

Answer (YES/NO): NO